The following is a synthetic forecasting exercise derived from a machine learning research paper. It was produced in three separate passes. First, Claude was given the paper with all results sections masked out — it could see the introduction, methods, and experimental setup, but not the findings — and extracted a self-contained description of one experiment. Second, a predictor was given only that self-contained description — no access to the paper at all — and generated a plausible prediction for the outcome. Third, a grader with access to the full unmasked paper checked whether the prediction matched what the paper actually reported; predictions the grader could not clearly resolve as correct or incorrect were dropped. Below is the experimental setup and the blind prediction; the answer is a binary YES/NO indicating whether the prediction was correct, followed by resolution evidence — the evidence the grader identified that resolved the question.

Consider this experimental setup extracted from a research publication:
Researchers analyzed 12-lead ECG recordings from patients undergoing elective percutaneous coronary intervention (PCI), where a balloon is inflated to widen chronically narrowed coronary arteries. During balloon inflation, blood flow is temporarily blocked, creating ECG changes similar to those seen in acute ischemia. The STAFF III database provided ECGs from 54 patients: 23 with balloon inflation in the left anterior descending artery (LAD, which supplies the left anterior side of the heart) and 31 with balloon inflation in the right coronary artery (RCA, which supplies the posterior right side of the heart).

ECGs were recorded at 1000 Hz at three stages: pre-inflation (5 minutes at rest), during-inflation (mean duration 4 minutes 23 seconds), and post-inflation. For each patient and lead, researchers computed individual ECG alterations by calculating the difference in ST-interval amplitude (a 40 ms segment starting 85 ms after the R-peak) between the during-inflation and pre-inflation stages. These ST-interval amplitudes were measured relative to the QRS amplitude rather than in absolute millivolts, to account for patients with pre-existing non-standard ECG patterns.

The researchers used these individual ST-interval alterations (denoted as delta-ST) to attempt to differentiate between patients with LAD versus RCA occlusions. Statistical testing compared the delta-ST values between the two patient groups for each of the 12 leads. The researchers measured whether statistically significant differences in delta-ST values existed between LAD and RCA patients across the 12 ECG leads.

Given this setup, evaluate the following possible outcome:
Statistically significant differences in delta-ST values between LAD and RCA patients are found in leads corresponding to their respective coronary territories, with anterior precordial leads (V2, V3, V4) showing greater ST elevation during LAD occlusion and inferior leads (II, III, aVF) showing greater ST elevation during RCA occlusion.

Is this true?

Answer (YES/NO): NO